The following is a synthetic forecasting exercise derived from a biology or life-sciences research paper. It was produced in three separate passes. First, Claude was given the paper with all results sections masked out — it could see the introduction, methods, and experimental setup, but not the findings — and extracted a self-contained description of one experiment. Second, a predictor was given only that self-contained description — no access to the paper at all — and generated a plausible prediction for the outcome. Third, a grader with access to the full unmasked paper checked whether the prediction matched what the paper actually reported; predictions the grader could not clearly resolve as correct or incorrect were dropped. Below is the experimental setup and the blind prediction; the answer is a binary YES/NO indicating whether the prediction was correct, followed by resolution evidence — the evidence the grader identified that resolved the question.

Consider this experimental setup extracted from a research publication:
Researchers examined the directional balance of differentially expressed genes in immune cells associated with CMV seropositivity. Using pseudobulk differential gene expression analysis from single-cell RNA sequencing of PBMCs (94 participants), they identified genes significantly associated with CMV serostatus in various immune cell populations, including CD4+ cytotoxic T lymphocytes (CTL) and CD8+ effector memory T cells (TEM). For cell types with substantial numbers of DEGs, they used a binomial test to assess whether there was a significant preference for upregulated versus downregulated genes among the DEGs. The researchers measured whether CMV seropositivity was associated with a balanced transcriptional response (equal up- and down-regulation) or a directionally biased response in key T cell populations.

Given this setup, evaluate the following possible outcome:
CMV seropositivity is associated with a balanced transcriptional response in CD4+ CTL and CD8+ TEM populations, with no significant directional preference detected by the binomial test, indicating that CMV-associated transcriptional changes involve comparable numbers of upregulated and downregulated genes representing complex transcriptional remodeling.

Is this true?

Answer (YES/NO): NO